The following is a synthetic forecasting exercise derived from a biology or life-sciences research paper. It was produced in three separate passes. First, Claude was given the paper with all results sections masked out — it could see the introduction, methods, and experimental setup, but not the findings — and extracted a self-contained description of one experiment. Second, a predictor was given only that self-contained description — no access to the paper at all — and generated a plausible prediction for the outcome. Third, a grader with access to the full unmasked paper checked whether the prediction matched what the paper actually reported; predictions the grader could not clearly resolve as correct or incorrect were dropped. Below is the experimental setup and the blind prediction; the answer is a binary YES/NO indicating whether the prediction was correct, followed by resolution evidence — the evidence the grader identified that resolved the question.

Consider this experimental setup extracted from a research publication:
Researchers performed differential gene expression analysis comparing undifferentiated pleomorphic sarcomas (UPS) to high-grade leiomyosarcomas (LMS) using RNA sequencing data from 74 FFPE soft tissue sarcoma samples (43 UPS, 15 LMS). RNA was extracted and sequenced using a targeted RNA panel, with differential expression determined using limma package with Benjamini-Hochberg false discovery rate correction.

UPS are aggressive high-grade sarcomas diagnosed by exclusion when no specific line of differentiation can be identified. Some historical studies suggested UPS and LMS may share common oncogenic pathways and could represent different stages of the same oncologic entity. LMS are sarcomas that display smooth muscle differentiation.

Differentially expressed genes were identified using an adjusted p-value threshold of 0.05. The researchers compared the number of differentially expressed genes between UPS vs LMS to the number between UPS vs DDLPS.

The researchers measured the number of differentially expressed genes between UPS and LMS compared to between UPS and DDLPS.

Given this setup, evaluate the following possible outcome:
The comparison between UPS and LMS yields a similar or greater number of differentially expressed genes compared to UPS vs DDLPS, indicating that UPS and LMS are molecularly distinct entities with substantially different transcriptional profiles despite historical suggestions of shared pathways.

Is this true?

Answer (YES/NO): NO